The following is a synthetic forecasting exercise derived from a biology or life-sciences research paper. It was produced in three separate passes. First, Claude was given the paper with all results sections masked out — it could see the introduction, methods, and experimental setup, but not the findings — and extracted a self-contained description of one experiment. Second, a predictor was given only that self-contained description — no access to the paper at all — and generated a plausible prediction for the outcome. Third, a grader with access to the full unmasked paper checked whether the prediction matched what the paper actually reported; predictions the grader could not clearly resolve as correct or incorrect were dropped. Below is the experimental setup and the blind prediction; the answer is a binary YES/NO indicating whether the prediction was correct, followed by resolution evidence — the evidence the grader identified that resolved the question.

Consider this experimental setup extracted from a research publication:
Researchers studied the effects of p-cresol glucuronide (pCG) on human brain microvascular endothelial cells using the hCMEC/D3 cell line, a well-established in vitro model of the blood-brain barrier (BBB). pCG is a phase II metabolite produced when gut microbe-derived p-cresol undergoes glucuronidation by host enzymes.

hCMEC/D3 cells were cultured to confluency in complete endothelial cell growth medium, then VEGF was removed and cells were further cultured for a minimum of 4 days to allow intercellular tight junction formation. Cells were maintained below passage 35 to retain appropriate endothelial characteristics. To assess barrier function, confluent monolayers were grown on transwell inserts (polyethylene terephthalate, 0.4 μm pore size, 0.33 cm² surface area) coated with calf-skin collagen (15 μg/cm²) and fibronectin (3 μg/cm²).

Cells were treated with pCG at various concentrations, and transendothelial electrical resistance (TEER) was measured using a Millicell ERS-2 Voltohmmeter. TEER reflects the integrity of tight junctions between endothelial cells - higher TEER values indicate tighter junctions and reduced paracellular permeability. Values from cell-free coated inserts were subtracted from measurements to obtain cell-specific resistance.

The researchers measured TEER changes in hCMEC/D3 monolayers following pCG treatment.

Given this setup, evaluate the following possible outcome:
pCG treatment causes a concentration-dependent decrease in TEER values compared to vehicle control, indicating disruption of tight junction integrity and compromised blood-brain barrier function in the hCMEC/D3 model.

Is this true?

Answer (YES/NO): NO